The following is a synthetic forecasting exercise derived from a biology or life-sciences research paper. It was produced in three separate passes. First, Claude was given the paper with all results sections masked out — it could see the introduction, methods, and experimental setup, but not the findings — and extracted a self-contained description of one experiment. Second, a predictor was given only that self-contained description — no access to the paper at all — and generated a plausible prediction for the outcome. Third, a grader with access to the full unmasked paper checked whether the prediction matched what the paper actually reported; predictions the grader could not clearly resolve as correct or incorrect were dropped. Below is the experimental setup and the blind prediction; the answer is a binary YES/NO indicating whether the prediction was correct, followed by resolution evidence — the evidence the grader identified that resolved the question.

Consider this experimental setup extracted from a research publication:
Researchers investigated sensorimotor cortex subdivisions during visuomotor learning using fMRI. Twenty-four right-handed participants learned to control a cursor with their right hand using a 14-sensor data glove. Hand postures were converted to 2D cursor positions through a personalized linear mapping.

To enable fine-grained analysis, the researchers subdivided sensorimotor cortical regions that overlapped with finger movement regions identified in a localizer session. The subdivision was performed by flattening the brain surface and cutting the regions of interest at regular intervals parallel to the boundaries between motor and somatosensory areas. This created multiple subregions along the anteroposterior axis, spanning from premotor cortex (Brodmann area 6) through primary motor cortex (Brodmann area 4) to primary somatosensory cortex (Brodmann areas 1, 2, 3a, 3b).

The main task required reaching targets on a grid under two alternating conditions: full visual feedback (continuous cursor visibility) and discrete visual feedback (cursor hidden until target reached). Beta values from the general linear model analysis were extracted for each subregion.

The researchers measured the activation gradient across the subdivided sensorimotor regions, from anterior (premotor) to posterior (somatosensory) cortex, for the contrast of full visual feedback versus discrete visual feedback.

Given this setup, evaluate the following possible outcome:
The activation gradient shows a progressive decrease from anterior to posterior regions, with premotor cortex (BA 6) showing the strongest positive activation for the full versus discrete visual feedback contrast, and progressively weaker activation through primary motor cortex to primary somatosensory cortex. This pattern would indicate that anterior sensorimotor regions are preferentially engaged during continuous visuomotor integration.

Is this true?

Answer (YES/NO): NO